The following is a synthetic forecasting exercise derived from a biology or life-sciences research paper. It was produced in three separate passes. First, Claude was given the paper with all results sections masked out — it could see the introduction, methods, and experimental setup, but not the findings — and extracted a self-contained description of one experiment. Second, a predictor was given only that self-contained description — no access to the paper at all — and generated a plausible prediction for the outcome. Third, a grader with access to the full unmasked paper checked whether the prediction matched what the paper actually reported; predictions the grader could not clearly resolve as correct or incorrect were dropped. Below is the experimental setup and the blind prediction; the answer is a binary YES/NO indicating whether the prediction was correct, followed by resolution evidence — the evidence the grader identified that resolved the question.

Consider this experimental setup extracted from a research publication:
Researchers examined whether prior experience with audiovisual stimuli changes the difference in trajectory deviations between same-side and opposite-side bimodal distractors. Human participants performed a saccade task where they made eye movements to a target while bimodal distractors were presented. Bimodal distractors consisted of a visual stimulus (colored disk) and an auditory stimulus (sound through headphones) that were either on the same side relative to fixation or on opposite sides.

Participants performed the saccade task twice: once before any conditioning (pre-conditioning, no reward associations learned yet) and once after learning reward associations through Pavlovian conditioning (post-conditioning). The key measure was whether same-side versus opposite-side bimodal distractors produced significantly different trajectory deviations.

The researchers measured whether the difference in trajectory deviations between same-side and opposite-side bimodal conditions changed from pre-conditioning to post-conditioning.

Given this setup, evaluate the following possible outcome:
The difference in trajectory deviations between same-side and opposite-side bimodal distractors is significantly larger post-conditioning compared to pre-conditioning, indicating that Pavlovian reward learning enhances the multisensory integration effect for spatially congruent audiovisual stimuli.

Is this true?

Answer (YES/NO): YES